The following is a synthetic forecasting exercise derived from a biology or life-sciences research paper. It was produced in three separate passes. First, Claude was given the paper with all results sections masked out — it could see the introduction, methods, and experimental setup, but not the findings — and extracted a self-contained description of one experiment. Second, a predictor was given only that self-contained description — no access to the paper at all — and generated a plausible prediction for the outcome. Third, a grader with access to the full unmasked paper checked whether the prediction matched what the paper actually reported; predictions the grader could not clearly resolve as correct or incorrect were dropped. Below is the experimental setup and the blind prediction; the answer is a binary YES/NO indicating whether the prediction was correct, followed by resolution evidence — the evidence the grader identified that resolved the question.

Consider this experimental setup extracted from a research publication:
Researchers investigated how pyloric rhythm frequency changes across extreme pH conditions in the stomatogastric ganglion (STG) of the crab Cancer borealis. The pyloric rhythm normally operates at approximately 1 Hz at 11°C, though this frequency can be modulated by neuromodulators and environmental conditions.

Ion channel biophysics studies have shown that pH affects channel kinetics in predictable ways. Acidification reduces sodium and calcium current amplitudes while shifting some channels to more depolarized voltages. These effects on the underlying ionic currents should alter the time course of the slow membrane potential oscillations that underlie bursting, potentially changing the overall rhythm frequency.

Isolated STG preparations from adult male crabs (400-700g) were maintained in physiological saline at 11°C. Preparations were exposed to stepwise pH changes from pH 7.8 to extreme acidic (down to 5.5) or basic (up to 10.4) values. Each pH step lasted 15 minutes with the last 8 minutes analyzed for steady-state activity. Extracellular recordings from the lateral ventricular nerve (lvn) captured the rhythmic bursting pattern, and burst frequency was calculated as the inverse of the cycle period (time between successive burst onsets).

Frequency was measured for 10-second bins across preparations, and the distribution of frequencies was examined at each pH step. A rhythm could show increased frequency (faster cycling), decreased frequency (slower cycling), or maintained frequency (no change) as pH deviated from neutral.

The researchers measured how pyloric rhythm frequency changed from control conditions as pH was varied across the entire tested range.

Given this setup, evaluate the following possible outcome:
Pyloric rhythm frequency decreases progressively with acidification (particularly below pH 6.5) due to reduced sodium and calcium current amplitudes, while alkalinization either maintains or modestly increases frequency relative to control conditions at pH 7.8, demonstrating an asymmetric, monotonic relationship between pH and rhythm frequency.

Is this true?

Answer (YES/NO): NO